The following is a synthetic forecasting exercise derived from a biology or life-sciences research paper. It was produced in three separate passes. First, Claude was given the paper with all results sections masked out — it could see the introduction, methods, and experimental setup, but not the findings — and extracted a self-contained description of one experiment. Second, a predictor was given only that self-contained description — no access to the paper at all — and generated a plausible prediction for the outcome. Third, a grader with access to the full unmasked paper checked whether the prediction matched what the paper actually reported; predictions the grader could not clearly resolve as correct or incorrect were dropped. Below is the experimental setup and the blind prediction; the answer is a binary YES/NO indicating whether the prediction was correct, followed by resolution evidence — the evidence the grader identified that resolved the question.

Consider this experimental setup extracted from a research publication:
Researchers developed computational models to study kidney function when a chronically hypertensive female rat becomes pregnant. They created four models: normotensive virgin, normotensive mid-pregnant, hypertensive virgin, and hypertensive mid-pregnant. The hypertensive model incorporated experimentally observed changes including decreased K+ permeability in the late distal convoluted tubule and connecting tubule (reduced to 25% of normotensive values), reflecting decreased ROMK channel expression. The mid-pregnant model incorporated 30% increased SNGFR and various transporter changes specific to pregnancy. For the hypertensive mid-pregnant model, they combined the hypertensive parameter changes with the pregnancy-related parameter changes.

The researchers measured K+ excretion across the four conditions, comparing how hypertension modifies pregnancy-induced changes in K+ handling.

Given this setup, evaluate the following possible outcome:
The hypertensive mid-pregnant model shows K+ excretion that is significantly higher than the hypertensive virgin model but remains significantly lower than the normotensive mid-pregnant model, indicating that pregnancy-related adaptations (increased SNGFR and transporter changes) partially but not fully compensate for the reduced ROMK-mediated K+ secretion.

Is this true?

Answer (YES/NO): NO